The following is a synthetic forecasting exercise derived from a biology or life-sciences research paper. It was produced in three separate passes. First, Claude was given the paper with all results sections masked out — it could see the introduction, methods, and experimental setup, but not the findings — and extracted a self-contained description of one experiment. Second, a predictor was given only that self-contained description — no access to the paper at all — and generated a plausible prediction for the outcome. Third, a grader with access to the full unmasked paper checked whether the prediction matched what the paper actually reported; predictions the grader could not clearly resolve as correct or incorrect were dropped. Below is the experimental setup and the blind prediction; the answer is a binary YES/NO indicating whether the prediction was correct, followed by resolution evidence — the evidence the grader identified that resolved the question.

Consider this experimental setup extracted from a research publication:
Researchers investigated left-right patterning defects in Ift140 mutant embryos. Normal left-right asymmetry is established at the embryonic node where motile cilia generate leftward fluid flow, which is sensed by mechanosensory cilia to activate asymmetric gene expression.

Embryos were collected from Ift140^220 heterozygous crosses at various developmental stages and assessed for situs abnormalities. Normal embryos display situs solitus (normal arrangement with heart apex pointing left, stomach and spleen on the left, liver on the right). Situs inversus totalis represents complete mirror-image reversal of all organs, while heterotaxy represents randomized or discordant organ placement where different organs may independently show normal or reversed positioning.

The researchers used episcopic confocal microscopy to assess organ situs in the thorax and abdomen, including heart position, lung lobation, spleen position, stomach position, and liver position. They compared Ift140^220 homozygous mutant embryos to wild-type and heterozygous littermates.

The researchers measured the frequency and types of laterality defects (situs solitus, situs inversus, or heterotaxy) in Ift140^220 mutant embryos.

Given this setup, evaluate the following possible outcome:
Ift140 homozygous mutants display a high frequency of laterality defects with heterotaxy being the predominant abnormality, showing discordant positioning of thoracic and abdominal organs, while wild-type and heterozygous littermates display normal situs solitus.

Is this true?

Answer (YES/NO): NO